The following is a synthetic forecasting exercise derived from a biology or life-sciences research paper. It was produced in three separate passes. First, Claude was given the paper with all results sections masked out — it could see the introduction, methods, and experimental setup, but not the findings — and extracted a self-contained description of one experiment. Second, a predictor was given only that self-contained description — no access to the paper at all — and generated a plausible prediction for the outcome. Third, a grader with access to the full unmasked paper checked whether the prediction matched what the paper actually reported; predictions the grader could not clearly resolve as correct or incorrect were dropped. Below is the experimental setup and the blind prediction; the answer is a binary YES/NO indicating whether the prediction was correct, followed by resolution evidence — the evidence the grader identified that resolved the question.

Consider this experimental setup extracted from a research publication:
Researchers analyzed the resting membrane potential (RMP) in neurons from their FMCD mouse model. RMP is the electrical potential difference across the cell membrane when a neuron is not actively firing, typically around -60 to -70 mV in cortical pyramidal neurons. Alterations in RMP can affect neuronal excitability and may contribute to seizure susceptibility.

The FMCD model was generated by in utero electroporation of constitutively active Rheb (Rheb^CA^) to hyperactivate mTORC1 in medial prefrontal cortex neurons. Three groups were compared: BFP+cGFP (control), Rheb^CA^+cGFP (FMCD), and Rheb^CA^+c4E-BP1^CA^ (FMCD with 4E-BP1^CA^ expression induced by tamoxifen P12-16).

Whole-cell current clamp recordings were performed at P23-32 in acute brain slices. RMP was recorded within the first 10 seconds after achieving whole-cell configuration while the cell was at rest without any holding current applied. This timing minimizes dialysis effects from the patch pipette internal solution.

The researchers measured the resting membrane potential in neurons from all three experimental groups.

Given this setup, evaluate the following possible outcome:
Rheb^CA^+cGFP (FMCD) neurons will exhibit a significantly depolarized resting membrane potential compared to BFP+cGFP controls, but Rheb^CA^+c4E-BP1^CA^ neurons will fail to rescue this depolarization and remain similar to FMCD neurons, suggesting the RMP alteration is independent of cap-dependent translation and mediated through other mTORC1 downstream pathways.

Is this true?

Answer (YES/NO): NO